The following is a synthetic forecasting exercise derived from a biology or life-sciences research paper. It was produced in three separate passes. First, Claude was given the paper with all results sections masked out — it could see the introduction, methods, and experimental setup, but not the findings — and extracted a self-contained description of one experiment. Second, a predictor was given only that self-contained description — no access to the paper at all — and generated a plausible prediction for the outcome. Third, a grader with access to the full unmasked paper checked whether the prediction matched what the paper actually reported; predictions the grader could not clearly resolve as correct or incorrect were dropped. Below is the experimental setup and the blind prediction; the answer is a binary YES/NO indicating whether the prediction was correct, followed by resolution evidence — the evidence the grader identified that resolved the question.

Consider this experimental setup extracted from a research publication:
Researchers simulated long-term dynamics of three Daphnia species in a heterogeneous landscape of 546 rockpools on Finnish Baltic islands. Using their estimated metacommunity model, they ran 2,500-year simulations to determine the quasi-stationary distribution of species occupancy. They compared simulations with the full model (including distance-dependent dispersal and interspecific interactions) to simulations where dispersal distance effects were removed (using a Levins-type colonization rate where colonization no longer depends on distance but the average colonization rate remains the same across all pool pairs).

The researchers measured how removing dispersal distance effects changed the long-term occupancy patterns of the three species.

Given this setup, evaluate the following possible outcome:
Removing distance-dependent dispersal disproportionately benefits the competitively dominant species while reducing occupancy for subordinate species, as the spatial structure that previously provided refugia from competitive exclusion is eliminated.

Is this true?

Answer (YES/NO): NO